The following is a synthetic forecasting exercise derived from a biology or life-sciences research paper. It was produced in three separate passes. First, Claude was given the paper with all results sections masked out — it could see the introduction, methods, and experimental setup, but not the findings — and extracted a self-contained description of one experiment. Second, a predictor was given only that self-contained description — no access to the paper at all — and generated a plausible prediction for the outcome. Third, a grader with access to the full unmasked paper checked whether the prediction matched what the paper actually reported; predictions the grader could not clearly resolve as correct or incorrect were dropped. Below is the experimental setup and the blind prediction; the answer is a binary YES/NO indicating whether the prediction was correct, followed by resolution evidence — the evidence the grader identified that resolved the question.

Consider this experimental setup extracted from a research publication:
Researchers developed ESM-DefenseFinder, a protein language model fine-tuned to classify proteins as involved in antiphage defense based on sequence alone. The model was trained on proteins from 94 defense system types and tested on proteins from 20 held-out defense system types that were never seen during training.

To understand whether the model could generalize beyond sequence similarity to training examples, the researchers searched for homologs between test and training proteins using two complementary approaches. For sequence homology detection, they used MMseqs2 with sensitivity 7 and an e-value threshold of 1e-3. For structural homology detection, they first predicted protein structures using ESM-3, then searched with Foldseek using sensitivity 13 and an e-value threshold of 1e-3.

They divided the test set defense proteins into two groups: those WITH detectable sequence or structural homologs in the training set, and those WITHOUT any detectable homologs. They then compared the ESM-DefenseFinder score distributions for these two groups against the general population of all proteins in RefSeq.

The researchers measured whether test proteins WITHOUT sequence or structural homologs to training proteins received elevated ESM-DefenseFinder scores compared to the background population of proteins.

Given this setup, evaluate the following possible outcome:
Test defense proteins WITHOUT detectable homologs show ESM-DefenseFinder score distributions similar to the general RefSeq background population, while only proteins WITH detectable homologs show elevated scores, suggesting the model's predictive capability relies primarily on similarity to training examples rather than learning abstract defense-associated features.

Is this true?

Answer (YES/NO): NO